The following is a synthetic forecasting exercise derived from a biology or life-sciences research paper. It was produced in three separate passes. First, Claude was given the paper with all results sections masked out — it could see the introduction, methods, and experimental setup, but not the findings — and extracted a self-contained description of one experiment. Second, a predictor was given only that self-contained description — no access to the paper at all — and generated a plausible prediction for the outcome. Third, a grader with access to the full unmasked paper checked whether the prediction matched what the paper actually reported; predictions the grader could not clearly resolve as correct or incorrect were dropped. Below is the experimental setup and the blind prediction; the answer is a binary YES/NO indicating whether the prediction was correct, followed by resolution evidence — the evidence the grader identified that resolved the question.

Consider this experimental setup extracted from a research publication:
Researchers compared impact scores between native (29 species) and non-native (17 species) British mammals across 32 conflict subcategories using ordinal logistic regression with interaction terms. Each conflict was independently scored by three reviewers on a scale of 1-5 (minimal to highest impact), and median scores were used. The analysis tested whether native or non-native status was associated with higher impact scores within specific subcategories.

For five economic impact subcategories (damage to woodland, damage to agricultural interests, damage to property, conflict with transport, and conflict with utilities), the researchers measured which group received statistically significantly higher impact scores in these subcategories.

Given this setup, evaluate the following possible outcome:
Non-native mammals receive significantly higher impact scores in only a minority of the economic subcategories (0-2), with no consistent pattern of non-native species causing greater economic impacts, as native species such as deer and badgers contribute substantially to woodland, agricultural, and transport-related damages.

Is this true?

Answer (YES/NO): NO